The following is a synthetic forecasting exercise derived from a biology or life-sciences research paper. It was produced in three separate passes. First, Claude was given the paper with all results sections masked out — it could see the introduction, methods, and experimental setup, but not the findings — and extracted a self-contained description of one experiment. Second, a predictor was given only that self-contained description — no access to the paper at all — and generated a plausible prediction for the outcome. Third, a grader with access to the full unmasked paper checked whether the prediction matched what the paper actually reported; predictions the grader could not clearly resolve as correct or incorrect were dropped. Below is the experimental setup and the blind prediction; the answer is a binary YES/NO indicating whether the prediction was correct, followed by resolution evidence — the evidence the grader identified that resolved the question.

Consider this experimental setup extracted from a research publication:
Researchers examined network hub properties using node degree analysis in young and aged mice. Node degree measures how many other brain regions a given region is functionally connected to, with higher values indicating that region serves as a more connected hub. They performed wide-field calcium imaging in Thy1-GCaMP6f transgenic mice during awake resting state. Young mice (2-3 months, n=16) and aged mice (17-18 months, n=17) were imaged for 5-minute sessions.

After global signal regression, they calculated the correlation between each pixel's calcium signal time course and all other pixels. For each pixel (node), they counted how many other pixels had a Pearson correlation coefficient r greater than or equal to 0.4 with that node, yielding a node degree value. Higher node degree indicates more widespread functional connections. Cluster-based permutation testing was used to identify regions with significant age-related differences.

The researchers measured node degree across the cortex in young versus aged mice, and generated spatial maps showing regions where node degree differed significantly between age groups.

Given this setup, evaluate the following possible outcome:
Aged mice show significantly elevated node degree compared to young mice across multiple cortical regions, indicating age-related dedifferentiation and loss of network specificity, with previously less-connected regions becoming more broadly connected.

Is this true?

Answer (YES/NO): NO